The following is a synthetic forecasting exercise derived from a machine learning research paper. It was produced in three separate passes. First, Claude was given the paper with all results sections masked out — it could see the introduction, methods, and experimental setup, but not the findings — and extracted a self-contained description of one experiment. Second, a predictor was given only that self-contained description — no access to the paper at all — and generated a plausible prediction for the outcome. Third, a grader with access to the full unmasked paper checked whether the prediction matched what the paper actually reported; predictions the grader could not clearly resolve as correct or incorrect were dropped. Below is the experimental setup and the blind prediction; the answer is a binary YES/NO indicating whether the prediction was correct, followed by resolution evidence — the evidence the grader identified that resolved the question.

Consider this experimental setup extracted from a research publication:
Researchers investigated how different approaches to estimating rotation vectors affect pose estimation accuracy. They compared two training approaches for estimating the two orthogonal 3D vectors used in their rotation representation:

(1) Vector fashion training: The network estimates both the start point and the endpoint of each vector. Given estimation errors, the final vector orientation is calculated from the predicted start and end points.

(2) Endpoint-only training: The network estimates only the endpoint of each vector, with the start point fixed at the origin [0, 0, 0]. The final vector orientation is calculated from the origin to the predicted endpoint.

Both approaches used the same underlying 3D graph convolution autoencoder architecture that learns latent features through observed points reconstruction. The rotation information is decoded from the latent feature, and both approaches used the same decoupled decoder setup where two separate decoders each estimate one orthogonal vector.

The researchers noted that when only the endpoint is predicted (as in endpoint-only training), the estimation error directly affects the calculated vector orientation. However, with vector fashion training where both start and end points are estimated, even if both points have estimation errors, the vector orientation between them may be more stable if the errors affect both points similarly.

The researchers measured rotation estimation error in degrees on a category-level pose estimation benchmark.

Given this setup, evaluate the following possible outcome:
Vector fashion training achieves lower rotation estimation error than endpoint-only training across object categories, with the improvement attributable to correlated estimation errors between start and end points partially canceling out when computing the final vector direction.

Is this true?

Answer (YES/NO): YES